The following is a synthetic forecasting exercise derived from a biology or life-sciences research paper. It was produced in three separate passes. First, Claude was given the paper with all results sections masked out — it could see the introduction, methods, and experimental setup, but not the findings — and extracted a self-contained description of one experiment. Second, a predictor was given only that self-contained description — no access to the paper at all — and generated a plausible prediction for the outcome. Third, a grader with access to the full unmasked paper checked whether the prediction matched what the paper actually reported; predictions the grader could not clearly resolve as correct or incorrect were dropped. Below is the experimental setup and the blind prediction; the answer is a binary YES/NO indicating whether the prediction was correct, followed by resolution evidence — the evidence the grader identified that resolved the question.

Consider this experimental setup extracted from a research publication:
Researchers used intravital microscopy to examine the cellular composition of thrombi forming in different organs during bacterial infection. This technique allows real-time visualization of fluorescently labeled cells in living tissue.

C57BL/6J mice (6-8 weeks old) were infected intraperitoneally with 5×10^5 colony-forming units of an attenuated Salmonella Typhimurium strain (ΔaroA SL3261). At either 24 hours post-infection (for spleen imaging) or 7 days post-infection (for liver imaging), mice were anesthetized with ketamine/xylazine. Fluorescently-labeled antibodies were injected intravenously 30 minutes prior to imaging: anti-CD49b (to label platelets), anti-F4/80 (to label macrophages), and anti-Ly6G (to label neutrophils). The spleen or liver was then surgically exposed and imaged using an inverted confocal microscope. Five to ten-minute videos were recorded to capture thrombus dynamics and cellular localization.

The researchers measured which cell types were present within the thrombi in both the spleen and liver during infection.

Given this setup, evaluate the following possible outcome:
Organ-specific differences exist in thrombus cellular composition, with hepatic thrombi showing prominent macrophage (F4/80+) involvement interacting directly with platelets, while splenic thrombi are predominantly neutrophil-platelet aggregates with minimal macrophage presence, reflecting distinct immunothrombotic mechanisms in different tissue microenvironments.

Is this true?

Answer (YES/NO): NO